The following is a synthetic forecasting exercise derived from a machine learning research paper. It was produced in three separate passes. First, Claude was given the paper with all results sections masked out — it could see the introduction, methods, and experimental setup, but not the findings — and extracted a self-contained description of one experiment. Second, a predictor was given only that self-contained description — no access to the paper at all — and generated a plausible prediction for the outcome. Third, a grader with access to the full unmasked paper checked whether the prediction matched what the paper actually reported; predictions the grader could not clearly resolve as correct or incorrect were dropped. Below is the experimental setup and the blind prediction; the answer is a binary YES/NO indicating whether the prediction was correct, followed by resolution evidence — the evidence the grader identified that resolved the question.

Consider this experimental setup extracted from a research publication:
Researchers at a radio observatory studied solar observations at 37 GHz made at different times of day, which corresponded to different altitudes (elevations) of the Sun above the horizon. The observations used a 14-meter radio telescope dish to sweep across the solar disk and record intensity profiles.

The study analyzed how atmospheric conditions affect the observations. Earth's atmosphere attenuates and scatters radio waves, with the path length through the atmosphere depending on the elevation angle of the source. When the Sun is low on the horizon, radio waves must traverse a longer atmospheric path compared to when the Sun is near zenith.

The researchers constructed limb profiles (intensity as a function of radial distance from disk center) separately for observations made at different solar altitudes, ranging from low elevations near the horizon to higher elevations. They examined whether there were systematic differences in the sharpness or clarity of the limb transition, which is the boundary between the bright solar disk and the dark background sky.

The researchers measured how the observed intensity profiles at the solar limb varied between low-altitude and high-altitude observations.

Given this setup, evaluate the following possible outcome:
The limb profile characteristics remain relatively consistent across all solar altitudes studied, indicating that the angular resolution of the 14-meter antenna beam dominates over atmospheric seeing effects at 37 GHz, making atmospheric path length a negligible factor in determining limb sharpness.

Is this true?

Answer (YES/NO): NO